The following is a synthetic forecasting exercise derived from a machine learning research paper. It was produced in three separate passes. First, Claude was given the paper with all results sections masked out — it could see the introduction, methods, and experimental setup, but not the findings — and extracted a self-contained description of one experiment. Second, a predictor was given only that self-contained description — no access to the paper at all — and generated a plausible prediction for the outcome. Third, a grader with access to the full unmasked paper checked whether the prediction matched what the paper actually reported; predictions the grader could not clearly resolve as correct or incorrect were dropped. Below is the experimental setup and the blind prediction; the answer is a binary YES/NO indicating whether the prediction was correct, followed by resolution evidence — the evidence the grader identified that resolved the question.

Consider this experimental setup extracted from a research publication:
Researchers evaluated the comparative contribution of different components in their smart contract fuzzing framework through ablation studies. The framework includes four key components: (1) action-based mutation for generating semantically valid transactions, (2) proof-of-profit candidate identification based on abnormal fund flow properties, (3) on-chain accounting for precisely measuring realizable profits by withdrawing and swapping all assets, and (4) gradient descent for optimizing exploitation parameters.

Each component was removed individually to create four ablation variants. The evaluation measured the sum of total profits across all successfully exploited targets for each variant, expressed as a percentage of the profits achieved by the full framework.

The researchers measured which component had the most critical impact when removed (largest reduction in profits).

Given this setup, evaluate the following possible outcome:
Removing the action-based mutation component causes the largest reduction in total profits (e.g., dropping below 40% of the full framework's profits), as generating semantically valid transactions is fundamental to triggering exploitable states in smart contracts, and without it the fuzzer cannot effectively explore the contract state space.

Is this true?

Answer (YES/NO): NO